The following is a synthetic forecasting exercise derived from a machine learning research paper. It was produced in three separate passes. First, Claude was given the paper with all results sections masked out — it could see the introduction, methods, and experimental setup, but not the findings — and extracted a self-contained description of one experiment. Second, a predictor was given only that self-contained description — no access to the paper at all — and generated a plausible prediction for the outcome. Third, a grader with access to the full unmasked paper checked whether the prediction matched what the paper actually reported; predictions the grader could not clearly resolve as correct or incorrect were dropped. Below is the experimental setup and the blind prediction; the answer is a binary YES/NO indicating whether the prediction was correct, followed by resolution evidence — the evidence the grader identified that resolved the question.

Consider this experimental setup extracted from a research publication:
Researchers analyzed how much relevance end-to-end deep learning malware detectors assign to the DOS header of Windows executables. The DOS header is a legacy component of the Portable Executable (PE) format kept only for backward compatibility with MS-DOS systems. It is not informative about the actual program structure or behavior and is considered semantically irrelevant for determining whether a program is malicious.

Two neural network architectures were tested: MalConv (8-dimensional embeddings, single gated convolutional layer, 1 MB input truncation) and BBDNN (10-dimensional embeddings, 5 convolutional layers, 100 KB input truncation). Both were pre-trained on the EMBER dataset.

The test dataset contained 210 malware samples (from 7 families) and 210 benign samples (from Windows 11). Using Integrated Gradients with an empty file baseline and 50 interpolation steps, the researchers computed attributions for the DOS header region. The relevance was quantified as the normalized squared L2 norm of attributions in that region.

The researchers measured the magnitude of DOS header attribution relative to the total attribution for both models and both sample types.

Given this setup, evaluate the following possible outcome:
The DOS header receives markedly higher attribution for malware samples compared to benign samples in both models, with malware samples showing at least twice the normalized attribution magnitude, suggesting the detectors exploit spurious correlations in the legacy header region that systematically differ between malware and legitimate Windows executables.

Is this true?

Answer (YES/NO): NO